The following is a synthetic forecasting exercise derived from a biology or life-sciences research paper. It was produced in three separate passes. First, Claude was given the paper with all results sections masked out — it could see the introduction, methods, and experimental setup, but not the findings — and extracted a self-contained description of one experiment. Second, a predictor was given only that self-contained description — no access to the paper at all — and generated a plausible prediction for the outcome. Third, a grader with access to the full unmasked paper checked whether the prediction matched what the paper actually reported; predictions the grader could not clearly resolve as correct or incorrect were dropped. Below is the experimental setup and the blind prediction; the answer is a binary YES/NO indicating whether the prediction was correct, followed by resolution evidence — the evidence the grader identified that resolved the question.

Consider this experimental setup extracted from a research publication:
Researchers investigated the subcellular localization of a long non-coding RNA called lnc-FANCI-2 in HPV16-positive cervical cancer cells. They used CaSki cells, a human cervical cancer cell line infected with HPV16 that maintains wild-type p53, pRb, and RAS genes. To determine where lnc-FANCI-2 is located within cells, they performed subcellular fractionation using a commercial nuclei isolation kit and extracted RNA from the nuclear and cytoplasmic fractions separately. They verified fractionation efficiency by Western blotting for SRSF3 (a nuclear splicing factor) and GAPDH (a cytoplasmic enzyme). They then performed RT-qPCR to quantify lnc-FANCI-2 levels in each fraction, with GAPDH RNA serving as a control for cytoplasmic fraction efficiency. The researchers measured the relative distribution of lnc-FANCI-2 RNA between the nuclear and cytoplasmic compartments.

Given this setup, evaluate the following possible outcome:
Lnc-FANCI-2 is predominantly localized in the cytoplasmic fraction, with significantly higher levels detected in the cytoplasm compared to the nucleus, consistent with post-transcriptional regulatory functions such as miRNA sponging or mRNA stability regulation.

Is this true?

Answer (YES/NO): YES